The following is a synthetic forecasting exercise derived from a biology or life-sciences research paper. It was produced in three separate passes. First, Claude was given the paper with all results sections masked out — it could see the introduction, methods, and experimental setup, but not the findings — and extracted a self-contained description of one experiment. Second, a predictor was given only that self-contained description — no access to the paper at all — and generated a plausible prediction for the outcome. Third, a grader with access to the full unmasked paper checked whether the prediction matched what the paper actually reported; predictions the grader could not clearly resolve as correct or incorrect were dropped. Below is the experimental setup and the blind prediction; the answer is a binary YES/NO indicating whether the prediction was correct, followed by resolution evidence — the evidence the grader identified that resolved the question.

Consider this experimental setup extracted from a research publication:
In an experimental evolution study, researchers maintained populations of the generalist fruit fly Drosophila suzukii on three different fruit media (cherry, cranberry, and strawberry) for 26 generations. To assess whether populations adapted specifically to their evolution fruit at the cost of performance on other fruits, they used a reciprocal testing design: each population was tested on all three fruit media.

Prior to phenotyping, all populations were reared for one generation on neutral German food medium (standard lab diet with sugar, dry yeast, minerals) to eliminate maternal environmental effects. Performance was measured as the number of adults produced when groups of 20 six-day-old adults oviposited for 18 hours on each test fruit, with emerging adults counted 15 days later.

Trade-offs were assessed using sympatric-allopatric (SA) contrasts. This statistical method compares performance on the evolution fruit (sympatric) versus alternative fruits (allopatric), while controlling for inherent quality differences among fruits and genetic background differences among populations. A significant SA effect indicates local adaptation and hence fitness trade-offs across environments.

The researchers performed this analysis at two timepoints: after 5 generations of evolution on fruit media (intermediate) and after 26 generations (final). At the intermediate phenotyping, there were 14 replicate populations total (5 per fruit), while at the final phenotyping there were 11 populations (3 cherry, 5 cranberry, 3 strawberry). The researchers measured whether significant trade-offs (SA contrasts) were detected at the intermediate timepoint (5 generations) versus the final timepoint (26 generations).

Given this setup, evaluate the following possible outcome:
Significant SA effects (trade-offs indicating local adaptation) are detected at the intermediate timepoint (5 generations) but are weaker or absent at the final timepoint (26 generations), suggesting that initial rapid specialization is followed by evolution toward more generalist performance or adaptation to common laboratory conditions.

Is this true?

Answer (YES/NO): NO